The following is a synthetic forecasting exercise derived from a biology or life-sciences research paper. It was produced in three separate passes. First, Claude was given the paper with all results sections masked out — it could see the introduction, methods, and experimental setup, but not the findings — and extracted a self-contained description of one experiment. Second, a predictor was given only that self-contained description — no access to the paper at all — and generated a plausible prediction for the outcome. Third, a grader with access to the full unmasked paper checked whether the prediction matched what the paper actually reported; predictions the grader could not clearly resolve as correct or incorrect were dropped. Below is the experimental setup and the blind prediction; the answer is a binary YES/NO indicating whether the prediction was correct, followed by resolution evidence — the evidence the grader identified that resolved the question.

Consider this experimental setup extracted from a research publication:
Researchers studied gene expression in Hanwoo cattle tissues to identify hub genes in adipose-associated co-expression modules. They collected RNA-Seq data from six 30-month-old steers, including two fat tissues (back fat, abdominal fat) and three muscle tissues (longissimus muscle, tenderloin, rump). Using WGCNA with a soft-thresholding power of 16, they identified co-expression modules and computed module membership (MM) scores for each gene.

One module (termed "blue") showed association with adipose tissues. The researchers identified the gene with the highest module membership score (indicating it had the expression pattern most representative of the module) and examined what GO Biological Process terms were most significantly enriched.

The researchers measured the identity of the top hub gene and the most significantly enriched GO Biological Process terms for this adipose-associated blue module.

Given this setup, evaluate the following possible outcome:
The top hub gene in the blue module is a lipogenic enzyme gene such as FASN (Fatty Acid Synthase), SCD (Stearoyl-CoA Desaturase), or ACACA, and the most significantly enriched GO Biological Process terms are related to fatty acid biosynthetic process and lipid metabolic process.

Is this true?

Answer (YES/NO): NO